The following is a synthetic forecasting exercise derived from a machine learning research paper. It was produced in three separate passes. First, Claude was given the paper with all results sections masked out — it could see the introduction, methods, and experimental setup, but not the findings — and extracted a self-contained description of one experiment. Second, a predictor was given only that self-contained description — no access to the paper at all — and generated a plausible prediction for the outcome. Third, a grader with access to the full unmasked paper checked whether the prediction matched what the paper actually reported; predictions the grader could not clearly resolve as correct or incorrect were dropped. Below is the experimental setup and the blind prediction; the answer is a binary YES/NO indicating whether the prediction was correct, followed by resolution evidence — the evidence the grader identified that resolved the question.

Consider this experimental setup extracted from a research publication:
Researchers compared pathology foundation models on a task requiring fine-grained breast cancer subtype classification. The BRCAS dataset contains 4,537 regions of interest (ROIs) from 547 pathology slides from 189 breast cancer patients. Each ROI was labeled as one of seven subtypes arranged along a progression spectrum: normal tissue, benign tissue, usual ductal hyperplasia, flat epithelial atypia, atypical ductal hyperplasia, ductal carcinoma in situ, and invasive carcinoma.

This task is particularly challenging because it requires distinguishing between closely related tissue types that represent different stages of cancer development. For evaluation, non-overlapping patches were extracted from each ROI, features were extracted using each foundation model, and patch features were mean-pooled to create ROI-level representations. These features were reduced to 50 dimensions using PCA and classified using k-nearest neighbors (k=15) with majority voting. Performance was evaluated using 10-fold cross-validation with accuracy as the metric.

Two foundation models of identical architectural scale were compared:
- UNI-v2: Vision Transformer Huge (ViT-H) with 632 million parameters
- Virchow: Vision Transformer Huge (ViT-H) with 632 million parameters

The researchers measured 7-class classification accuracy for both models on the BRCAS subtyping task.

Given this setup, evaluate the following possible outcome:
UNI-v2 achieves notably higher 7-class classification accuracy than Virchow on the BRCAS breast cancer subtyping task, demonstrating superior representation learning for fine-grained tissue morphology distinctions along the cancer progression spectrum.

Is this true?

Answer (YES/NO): YES